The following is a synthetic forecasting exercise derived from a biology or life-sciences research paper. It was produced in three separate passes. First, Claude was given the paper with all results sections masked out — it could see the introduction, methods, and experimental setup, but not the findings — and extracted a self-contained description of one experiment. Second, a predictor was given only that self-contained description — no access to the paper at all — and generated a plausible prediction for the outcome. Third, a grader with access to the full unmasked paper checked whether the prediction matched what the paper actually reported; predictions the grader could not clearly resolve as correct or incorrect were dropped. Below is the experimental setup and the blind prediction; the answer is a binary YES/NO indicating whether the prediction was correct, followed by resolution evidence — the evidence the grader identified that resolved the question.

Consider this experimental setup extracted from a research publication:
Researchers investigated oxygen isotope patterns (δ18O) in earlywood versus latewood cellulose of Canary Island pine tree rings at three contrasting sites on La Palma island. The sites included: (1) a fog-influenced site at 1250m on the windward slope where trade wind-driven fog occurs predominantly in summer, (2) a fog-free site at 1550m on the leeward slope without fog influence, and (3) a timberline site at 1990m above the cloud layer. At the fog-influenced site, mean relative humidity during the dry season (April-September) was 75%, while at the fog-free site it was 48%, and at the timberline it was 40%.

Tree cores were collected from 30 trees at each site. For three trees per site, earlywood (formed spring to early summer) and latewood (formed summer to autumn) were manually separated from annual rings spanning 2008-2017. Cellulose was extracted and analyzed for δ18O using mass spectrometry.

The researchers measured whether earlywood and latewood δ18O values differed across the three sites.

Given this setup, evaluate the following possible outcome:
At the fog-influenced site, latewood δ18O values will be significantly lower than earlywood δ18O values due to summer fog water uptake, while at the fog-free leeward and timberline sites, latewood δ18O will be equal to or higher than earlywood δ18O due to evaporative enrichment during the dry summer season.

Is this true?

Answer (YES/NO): NO